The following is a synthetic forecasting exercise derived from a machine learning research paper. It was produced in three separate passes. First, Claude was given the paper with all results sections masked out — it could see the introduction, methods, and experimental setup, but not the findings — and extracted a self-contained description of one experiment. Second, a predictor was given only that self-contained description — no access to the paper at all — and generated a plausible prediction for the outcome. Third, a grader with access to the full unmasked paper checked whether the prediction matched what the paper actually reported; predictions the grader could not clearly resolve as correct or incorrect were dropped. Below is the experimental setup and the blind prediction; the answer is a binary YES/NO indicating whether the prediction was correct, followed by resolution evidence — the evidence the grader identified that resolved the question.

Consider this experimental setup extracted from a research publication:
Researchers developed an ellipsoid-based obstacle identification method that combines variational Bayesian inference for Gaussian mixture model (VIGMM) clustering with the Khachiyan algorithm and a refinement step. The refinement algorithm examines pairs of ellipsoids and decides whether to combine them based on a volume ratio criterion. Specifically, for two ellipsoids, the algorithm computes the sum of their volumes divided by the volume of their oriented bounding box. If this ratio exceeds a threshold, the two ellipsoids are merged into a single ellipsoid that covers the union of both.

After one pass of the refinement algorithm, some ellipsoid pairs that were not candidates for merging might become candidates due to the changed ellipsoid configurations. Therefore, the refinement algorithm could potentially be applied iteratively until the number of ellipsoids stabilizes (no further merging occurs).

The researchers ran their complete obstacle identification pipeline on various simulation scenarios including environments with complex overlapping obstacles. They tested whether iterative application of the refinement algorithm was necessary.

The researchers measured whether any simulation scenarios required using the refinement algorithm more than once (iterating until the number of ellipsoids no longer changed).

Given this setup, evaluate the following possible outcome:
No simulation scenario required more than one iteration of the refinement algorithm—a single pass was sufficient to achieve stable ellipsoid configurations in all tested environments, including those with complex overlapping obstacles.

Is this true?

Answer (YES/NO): YES